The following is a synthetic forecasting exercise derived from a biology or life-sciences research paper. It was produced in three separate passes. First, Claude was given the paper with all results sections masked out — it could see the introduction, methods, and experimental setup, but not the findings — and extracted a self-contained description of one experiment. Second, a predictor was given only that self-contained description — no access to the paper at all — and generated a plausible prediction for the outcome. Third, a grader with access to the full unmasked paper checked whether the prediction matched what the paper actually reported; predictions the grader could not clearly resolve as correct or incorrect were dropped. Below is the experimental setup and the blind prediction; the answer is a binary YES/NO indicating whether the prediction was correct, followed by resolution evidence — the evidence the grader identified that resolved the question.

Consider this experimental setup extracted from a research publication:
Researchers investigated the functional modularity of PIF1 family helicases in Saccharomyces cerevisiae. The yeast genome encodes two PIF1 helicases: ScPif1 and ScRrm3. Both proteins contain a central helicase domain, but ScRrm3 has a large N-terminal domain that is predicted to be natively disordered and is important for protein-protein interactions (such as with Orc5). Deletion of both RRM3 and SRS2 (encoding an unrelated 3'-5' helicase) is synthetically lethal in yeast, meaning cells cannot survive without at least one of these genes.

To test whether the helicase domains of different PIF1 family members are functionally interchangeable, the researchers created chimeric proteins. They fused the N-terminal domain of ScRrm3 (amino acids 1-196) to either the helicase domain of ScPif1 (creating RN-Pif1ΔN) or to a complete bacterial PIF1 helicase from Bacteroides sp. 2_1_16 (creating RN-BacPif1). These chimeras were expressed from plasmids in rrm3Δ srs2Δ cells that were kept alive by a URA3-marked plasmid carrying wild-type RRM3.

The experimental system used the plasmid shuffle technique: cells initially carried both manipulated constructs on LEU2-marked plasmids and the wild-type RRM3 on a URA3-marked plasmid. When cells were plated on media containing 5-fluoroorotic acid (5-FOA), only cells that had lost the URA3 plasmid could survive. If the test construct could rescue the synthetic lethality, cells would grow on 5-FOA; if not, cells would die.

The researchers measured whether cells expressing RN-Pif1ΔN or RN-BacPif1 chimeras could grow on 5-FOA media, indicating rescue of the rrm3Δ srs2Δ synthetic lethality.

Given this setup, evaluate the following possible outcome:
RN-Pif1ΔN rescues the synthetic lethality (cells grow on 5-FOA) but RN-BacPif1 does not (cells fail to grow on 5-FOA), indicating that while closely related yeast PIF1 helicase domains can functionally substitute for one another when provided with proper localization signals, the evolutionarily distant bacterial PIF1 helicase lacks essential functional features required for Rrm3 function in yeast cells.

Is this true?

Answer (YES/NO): NO